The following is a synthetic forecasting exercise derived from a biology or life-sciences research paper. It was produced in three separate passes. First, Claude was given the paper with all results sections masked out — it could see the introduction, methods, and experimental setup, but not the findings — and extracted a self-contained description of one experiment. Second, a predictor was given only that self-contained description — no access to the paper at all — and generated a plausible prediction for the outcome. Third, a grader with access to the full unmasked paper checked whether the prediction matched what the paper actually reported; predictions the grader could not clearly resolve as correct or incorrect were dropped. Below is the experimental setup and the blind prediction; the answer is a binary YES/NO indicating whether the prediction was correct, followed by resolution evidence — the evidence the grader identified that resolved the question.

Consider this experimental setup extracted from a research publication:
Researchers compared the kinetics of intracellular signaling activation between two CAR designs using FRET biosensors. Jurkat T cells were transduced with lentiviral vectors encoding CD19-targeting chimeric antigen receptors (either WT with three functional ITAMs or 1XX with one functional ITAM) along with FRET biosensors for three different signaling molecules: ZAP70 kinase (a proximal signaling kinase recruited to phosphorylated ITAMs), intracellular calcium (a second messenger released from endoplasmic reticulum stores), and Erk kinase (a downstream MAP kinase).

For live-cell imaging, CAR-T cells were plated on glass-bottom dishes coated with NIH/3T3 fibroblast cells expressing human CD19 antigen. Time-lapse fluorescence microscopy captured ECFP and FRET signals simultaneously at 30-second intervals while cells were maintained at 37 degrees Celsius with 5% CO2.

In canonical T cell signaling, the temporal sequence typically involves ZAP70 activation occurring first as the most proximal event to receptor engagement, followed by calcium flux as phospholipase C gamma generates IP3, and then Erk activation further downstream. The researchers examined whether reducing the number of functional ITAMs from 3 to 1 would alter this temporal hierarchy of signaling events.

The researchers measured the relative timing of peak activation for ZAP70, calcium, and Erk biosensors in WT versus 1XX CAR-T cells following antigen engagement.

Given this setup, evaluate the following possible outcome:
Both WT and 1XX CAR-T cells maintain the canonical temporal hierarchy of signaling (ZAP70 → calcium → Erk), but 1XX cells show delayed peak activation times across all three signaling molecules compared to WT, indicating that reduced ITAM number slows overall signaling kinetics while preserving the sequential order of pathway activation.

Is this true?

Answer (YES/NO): NO